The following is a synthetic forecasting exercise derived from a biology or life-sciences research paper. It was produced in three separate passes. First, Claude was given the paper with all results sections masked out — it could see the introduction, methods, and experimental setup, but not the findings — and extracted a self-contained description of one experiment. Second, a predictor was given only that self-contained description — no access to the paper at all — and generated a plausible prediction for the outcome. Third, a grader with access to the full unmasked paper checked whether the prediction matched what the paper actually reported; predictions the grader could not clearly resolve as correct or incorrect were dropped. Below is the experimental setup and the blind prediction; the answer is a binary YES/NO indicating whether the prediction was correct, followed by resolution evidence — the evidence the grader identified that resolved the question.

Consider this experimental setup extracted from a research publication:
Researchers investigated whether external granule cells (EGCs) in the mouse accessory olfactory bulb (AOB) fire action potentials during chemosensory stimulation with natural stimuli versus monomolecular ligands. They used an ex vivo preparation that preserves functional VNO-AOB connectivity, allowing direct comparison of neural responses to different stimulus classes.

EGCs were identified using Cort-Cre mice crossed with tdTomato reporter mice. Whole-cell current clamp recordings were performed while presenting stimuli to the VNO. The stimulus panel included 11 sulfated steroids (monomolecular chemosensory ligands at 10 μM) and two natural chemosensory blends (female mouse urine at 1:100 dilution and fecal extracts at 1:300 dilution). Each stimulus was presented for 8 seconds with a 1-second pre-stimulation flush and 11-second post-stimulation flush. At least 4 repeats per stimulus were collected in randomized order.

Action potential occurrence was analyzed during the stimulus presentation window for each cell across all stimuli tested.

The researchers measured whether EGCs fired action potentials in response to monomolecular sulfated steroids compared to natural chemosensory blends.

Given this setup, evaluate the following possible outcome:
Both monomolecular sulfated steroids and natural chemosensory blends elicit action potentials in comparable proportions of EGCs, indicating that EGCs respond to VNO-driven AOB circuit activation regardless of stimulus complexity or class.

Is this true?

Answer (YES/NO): NO